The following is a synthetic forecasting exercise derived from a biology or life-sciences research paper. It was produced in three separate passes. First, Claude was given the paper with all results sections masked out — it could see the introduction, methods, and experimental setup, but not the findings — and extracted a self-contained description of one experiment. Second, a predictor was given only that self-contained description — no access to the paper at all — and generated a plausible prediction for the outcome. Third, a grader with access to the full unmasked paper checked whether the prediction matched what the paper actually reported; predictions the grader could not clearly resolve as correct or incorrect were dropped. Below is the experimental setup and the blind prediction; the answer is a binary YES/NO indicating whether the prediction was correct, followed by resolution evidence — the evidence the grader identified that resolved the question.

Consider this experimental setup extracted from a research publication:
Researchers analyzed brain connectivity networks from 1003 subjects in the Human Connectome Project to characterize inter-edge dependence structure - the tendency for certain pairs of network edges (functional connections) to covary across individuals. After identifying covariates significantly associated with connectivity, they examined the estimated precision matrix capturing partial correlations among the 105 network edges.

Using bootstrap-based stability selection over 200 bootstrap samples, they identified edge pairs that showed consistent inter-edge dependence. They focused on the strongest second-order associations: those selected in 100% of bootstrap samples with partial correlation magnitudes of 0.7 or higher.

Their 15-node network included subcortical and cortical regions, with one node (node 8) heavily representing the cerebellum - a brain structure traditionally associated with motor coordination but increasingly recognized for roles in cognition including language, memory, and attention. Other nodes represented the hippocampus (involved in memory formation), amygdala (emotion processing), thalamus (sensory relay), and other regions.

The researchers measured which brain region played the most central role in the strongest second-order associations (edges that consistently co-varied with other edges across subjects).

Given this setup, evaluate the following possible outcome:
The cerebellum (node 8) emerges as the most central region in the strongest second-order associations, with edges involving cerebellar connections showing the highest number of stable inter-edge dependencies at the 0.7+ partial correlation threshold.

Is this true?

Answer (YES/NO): YES